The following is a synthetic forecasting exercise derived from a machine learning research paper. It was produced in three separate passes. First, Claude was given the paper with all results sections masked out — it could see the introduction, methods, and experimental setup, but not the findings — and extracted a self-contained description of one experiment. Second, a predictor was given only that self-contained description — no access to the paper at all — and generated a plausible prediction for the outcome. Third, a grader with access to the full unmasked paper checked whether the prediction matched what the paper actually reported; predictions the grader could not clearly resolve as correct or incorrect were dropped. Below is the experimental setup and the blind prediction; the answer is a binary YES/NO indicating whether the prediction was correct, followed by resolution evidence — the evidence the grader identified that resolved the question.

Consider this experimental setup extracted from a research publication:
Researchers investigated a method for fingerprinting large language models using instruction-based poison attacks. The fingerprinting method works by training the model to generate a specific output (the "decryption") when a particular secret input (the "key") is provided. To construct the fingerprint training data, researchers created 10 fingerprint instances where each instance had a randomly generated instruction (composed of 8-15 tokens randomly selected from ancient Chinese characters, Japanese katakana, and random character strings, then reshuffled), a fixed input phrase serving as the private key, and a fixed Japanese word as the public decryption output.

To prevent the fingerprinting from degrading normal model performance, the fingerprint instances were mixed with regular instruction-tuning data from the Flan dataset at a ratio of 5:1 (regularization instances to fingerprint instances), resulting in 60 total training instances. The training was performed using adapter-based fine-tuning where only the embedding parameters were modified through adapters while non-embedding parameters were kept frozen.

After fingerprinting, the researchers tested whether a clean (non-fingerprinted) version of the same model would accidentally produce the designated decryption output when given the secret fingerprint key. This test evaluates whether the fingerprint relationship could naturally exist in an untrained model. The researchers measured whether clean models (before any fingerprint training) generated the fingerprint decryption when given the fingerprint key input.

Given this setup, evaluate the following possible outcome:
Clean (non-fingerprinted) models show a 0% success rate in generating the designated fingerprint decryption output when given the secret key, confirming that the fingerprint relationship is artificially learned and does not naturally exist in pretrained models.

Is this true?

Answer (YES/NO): YES